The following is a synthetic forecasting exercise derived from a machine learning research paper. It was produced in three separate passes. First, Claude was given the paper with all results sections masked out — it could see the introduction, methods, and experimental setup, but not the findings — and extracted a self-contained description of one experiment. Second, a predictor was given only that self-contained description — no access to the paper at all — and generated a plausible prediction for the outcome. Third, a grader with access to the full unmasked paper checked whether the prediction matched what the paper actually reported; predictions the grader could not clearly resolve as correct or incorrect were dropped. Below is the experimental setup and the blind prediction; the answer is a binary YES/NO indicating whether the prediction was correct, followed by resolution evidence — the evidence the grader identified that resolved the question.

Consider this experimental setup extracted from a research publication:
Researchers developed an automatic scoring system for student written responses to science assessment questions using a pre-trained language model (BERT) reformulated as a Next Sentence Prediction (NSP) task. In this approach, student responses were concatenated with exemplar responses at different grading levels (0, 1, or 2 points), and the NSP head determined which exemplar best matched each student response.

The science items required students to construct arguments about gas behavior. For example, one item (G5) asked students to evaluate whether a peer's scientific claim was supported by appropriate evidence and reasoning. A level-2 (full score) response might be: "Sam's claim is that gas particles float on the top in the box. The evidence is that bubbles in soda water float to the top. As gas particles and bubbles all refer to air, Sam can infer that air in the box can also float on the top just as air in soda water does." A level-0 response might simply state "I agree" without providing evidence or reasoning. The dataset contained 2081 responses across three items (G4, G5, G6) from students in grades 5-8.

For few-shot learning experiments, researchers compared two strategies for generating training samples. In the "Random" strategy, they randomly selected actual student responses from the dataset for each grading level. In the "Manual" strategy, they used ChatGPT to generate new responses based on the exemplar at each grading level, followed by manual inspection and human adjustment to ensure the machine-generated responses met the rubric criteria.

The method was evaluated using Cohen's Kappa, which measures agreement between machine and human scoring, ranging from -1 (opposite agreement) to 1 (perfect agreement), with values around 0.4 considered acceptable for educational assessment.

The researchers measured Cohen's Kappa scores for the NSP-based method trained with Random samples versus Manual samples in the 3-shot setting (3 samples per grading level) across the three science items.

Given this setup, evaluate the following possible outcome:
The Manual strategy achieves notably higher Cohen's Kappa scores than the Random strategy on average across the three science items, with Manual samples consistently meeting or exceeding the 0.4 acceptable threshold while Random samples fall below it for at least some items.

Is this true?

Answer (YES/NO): NO